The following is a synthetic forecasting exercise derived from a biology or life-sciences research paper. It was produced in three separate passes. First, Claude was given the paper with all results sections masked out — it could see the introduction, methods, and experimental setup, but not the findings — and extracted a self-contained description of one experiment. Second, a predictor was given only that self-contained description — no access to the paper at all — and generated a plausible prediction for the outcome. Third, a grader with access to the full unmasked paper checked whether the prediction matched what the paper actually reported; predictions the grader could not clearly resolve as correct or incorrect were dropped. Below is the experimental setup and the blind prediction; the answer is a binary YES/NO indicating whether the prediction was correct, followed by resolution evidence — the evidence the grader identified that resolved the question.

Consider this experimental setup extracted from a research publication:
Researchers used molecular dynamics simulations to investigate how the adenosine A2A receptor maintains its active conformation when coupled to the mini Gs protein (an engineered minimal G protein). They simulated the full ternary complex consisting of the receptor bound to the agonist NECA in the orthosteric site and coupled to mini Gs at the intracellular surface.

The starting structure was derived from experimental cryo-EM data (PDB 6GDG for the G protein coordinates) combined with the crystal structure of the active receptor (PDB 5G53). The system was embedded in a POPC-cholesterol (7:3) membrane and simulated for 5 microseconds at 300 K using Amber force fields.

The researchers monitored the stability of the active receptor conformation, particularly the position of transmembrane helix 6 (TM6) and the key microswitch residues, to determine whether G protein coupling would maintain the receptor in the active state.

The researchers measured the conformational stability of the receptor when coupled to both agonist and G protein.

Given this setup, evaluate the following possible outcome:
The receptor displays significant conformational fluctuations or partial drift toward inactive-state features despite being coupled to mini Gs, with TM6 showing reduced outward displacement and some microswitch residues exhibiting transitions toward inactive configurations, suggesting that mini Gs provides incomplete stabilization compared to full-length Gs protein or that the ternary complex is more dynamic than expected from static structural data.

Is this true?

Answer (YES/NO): NO